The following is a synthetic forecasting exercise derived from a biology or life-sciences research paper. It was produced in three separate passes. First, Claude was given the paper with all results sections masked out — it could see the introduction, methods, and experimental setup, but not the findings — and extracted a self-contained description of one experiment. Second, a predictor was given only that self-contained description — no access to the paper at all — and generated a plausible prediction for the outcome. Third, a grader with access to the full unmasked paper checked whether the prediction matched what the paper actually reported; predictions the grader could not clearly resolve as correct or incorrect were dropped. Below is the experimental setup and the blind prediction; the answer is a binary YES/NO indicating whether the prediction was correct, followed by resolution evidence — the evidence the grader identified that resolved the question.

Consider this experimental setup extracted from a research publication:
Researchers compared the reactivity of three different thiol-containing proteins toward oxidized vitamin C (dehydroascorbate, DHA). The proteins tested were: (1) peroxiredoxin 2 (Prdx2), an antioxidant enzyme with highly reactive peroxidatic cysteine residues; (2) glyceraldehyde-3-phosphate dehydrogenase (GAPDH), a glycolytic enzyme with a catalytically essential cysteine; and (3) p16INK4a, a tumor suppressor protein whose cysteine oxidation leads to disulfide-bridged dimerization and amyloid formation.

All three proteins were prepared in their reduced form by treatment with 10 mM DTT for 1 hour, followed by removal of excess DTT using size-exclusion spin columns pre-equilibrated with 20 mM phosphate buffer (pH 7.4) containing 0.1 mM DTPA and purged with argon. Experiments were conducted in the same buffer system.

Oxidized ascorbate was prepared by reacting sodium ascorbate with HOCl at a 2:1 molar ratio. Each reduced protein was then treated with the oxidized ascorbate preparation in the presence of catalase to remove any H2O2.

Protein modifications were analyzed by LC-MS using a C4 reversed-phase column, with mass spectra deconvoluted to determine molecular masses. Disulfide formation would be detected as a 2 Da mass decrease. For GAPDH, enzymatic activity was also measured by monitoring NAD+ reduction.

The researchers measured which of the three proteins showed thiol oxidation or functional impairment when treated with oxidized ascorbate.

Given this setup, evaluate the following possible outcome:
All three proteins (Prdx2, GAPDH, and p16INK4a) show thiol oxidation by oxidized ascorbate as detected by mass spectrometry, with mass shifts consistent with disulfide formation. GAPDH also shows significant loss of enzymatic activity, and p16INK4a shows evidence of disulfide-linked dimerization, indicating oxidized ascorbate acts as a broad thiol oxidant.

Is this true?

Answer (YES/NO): NO